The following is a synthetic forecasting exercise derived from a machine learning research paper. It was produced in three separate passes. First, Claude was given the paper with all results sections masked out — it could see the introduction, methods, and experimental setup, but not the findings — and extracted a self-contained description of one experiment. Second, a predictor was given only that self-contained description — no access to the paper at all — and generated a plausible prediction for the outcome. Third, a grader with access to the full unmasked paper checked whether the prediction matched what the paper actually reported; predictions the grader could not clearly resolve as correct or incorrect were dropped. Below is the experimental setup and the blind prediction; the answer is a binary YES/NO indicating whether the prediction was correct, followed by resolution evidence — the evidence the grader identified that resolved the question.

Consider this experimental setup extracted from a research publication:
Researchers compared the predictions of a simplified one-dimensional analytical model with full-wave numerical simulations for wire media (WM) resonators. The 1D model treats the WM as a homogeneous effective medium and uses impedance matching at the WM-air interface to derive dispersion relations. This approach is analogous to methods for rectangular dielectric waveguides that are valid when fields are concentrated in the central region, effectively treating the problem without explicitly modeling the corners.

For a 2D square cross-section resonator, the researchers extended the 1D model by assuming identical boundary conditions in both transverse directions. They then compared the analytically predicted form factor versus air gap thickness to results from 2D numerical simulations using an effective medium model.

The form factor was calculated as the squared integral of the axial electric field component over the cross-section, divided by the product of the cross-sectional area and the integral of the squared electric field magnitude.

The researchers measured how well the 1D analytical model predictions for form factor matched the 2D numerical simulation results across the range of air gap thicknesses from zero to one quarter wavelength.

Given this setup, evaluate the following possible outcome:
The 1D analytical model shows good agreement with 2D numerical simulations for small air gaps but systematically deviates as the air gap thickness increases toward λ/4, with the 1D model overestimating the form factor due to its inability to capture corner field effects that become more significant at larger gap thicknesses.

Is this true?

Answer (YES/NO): NO